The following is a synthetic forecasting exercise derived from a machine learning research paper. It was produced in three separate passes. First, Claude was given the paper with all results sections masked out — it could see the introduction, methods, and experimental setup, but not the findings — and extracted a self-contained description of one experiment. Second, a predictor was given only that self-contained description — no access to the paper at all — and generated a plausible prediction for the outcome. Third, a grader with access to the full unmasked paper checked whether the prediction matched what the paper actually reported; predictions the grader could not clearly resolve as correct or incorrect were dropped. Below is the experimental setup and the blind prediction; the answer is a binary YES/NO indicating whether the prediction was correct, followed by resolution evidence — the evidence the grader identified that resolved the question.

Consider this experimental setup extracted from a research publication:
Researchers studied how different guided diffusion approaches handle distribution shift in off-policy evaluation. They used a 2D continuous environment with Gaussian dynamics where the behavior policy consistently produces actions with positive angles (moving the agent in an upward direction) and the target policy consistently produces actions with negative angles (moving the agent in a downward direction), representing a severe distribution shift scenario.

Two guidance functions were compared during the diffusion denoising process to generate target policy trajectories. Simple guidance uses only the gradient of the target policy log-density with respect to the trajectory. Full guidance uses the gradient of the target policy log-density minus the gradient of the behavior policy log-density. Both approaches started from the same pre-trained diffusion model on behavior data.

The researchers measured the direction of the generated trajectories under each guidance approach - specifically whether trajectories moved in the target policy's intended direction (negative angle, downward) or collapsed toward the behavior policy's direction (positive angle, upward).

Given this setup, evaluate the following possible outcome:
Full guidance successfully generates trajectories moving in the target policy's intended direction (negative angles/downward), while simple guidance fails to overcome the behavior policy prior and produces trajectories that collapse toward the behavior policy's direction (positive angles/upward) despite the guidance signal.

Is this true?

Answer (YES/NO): YES